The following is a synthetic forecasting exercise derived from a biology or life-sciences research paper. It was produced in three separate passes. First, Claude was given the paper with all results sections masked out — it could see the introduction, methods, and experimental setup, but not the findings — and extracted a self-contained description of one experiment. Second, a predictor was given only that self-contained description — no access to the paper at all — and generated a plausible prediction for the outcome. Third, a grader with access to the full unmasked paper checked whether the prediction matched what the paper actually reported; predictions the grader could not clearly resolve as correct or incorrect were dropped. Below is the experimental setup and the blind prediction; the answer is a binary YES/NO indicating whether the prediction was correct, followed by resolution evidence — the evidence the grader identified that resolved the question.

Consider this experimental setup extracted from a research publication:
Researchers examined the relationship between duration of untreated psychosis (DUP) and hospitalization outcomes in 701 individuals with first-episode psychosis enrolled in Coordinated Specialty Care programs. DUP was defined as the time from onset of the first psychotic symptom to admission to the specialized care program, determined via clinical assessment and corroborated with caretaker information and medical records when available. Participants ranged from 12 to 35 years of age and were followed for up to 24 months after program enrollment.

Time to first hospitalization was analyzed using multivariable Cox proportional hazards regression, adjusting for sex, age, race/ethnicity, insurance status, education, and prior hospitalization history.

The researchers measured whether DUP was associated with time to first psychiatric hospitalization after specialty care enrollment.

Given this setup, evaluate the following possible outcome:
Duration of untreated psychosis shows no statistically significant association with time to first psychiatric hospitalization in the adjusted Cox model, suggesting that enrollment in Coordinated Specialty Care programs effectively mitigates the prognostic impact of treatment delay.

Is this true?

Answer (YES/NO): YES